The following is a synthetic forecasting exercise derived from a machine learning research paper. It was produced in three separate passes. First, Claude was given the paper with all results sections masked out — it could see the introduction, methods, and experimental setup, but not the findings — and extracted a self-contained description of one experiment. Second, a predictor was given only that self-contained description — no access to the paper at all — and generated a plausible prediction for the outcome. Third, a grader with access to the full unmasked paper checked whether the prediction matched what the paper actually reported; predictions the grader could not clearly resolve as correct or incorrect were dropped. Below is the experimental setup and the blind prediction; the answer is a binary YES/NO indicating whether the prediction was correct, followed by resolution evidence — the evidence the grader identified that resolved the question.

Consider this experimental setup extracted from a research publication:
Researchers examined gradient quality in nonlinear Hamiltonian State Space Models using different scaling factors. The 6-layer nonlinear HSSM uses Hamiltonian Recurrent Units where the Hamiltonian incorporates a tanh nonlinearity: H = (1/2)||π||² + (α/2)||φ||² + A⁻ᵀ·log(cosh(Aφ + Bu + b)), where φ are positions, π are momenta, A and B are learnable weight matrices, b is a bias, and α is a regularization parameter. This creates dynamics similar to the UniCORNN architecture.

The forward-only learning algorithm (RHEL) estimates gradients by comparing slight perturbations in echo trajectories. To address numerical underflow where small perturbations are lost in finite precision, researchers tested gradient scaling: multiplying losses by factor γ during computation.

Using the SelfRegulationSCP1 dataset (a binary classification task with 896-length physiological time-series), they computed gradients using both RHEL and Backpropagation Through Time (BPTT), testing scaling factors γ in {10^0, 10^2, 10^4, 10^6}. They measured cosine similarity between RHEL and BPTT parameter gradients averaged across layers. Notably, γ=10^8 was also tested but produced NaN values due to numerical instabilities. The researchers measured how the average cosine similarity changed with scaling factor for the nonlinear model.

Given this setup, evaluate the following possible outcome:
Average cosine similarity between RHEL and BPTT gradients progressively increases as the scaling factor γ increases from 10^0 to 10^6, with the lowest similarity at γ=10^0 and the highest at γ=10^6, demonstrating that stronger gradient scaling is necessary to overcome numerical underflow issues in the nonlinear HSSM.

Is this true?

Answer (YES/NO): NO